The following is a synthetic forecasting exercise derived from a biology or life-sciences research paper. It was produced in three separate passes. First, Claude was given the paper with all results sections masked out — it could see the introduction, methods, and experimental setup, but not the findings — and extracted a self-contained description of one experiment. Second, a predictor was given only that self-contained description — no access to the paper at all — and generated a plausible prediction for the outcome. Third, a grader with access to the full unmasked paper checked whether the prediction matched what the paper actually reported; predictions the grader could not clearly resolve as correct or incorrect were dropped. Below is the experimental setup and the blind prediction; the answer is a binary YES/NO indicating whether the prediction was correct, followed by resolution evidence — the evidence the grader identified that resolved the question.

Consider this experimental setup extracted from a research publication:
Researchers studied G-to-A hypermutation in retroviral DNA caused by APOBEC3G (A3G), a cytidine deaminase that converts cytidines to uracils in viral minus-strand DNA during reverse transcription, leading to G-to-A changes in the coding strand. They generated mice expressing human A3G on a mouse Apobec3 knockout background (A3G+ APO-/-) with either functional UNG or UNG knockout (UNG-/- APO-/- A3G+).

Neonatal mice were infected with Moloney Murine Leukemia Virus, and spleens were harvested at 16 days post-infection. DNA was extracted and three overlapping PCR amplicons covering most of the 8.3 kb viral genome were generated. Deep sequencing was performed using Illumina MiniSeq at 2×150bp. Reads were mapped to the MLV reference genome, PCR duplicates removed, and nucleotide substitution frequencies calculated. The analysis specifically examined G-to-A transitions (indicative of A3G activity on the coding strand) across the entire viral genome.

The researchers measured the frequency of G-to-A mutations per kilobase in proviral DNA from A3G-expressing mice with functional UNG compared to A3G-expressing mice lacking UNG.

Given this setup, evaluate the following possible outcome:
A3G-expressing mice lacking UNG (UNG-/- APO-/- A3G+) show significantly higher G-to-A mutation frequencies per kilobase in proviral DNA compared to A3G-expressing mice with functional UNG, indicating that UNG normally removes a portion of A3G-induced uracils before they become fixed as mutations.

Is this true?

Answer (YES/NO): YES